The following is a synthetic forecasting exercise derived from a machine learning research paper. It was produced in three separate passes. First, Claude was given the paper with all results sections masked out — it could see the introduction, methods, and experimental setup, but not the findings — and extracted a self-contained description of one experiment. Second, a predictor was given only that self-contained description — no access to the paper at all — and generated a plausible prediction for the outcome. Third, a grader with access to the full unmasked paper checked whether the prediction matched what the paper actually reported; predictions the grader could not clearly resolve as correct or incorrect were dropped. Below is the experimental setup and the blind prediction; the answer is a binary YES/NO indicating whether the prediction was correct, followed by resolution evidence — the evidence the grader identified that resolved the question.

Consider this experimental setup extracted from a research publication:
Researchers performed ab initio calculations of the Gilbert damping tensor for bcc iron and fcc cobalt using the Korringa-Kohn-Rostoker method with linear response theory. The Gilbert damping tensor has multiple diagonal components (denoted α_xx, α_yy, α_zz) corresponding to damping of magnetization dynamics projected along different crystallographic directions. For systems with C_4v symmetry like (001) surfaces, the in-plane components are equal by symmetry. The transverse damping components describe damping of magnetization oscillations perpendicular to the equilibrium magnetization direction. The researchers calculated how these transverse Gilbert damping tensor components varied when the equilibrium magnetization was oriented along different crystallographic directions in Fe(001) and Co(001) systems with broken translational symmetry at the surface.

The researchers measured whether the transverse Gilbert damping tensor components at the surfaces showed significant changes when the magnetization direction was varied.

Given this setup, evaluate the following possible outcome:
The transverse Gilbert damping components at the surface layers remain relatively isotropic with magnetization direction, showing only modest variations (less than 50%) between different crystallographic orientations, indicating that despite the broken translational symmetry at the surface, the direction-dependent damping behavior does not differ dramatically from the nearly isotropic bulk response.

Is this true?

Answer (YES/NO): YES